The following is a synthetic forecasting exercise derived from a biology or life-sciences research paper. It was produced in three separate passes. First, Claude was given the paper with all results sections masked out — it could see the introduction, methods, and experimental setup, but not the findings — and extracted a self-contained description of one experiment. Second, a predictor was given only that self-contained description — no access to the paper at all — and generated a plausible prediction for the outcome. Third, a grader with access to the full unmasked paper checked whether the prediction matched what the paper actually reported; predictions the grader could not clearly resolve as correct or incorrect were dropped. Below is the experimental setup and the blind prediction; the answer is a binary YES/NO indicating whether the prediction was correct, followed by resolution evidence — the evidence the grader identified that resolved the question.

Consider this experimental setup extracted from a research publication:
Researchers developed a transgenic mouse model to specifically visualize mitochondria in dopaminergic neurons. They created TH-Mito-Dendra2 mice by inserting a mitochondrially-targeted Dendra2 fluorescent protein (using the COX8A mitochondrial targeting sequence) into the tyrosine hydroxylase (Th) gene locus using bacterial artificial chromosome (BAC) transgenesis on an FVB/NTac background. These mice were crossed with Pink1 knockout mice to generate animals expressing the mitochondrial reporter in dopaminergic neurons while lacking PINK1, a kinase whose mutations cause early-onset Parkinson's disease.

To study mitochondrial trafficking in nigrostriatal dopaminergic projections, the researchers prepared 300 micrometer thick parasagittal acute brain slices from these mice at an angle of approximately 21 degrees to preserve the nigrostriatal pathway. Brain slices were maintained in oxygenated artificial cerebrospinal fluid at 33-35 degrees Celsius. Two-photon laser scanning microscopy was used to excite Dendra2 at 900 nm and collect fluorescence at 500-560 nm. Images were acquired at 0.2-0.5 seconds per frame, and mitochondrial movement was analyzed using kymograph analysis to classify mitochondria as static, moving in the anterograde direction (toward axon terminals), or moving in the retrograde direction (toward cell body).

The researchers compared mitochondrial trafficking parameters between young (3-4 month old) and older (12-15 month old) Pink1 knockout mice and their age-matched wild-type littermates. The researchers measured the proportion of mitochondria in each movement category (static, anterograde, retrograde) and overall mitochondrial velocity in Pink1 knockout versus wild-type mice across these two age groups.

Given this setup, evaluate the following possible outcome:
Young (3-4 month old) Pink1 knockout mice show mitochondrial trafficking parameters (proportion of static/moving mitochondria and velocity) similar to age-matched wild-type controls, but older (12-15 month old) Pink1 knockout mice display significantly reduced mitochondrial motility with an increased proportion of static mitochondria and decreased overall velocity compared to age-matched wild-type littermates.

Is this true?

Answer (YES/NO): NO